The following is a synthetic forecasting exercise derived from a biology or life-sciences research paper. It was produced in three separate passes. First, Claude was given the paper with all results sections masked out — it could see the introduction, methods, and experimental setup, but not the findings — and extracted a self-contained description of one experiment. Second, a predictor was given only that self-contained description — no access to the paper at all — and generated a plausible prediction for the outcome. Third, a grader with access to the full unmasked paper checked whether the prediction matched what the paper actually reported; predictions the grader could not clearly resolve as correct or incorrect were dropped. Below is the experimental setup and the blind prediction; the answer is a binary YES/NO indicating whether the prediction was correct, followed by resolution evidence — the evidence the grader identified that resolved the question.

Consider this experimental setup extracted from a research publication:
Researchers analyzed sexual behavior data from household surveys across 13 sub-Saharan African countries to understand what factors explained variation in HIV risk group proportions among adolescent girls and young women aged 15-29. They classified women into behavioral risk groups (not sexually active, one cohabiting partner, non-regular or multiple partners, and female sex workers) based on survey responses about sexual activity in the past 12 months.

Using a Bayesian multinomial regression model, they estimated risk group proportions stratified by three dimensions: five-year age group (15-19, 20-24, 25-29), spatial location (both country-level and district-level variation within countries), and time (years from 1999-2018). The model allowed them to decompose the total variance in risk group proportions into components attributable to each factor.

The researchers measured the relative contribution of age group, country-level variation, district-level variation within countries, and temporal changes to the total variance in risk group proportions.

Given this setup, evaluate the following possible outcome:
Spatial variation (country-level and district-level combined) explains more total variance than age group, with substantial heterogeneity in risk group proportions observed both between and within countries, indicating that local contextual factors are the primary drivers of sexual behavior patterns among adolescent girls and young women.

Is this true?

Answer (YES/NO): NO